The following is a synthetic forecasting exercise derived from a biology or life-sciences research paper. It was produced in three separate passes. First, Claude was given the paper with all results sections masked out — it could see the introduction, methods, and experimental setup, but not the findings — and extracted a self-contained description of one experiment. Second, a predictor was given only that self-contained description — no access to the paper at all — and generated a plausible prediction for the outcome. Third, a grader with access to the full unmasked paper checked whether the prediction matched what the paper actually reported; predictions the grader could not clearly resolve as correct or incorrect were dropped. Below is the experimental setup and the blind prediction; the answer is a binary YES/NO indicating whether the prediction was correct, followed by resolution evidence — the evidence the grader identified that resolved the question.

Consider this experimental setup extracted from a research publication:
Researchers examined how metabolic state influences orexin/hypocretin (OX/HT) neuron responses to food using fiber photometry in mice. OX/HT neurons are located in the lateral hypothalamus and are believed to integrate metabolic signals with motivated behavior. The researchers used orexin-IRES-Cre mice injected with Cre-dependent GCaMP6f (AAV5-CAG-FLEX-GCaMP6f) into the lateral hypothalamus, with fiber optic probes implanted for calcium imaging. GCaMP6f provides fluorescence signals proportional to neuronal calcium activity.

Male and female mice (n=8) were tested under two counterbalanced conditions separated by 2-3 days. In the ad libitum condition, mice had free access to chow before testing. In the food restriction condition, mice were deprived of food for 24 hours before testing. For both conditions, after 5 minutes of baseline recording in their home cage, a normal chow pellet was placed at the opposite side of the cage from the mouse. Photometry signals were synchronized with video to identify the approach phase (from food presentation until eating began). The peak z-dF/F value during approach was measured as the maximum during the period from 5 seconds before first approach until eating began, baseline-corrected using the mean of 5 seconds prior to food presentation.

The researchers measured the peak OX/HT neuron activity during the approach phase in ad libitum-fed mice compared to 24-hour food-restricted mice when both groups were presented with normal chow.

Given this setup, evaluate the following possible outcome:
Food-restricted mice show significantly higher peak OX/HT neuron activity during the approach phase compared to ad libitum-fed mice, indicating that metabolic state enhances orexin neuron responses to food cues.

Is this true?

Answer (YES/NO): YES